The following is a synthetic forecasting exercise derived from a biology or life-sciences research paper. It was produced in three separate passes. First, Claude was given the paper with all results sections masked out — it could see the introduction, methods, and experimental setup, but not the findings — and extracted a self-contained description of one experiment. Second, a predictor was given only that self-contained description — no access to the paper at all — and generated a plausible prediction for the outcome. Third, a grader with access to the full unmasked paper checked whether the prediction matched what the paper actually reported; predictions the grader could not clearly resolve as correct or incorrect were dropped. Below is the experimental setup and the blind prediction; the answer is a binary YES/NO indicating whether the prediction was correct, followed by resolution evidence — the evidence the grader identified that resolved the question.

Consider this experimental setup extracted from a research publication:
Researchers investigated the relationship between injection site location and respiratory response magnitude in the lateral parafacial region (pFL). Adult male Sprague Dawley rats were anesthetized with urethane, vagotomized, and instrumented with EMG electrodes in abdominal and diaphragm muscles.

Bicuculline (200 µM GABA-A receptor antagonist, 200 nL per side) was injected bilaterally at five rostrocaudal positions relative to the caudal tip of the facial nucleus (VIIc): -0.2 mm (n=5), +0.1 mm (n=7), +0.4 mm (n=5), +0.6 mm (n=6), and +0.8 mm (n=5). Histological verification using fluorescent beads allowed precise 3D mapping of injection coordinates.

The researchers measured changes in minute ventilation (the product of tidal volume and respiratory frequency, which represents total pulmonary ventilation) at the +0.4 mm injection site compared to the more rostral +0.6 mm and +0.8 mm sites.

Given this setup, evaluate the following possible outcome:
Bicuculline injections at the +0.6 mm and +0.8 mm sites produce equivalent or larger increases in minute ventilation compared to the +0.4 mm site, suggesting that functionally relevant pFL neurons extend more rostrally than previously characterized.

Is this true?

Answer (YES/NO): YES